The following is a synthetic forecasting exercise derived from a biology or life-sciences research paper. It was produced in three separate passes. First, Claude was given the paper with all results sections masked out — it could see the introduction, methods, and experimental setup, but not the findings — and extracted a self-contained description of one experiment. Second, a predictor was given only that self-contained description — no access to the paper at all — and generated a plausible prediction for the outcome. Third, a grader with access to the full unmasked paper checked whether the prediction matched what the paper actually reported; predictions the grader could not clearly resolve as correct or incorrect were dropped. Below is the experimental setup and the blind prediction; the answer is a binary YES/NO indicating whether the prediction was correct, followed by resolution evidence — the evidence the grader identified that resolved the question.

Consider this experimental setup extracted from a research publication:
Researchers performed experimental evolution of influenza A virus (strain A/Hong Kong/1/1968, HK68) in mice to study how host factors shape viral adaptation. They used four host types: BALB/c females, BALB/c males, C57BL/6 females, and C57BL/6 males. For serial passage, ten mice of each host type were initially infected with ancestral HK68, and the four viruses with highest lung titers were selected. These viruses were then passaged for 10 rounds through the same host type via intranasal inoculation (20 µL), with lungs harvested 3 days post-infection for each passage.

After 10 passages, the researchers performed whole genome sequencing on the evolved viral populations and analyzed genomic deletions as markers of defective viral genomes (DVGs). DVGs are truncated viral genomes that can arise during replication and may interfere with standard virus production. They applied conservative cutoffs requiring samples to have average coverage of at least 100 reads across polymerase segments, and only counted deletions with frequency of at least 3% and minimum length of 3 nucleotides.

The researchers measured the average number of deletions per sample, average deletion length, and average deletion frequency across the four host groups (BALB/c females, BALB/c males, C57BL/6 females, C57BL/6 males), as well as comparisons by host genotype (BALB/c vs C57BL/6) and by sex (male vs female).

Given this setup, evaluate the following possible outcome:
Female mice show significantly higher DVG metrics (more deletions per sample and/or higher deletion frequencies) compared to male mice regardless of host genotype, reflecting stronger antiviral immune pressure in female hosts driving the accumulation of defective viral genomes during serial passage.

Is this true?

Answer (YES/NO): NO